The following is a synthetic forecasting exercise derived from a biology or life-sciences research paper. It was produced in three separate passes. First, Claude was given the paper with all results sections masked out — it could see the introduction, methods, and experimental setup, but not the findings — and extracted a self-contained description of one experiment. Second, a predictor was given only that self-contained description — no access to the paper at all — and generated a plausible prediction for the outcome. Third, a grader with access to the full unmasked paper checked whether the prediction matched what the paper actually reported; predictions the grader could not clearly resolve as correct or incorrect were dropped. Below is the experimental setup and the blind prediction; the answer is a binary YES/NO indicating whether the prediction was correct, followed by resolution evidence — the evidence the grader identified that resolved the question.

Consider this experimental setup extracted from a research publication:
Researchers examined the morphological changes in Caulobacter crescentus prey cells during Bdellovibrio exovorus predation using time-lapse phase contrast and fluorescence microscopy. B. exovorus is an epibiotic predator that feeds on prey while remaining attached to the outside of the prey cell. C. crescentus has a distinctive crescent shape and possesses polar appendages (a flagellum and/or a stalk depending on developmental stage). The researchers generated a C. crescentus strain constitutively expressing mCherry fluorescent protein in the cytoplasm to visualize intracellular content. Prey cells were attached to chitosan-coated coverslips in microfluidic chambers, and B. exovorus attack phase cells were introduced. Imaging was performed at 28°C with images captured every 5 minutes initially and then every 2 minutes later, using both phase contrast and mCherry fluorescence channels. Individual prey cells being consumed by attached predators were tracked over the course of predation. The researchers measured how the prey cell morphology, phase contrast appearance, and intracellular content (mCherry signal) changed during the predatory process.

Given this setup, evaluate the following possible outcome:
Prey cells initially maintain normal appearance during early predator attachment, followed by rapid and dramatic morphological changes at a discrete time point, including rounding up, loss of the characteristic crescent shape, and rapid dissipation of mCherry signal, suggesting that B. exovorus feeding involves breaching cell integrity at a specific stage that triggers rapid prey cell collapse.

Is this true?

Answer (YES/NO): NO